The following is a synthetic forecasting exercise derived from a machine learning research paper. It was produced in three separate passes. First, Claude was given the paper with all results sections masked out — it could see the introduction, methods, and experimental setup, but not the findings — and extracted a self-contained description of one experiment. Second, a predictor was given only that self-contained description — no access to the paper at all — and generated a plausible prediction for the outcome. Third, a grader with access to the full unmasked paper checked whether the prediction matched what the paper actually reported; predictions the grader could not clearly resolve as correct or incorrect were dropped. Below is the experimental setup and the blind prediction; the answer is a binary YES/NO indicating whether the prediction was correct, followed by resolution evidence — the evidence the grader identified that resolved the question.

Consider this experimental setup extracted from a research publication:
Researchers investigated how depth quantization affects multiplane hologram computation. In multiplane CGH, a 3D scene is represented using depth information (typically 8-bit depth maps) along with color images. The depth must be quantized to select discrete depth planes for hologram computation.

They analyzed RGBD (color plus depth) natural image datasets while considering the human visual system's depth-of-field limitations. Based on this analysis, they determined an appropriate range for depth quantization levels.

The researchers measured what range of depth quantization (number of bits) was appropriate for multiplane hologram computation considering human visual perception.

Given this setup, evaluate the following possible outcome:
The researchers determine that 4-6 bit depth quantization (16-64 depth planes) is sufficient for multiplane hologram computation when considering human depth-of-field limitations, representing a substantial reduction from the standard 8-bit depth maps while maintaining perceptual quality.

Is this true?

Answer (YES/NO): NO